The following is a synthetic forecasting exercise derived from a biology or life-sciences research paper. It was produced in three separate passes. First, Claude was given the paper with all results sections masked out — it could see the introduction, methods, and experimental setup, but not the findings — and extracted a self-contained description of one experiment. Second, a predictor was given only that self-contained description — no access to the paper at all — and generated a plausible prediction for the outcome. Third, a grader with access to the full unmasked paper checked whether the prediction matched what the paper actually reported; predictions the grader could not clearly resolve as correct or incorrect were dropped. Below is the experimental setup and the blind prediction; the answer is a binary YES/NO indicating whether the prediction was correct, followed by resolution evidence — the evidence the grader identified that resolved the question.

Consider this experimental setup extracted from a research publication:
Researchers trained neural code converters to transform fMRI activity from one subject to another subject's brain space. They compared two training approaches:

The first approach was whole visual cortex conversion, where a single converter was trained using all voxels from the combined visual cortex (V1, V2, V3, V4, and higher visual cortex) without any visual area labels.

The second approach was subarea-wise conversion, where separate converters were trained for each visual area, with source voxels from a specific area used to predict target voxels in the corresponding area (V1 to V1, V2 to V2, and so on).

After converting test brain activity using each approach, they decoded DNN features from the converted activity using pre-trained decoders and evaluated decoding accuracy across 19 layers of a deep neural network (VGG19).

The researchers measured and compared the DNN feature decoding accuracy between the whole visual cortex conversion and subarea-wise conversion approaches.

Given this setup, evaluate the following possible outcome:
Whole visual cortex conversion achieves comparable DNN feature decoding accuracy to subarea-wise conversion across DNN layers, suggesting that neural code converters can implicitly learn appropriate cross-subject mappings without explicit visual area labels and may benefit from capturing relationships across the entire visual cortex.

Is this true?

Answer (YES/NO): YES